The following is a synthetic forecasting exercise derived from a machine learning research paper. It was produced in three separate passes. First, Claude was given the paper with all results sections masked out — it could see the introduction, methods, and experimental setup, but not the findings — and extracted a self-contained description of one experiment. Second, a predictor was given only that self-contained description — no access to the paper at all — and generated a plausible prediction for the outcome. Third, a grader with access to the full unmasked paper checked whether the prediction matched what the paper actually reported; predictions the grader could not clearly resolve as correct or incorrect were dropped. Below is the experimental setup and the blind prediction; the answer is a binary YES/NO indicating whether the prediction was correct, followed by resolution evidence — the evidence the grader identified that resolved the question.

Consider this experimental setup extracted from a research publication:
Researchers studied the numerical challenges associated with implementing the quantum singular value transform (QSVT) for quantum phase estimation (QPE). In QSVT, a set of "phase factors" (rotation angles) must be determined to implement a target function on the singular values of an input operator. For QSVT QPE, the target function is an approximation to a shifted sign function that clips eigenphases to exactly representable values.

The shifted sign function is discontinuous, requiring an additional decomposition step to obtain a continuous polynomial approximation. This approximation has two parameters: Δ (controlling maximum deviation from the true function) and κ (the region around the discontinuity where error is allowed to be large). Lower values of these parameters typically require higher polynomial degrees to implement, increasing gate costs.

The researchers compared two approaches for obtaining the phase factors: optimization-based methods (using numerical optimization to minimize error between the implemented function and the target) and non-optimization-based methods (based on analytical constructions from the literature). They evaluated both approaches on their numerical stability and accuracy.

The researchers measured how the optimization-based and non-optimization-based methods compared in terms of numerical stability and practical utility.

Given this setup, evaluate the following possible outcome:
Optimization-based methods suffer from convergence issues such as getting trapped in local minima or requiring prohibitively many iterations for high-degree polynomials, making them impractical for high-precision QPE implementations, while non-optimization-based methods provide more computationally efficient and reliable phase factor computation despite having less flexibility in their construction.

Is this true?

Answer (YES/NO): NO